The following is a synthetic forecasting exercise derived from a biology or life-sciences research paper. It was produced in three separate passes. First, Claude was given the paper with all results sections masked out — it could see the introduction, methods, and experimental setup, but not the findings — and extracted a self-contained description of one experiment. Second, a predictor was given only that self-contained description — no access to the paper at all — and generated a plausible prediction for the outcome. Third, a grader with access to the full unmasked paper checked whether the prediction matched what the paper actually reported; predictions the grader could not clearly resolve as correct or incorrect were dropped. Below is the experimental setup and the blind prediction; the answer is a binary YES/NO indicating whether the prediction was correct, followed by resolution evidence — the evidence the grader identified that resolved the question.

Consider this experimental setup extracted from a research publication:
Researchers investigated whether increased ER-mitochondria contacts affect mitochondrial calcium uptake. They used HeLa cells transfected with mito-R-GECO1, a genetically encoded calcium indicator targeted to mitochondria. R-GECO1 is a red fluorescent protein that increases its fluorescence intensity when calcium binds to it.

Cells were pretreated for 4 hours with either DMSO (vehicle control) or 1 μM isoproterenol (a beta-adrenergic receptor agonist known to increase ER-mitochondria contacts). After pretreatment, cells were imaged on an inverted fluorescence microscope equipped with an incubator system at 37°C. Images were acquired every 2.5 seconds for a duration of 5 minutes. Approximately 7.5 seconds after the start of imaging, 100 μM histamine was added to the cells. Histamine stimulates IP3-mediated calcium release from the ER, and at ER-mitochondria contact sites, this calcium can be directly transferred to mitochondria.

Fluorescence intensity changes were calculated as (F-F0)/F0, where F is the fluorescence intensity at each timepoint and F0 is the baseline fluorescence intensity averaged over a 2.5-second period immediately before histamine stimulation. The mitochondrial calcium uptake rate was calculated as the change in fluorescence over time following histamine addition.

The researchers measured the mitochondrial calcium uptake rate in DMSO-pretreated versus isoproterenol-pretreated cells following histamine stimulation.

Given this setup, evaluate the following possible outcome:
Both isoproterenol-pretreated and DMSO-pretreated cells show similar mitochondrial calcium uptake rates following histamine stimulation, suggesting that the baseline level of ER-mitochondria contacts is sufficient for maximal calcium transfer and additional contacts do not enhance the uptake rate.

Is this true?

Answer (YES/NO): NO